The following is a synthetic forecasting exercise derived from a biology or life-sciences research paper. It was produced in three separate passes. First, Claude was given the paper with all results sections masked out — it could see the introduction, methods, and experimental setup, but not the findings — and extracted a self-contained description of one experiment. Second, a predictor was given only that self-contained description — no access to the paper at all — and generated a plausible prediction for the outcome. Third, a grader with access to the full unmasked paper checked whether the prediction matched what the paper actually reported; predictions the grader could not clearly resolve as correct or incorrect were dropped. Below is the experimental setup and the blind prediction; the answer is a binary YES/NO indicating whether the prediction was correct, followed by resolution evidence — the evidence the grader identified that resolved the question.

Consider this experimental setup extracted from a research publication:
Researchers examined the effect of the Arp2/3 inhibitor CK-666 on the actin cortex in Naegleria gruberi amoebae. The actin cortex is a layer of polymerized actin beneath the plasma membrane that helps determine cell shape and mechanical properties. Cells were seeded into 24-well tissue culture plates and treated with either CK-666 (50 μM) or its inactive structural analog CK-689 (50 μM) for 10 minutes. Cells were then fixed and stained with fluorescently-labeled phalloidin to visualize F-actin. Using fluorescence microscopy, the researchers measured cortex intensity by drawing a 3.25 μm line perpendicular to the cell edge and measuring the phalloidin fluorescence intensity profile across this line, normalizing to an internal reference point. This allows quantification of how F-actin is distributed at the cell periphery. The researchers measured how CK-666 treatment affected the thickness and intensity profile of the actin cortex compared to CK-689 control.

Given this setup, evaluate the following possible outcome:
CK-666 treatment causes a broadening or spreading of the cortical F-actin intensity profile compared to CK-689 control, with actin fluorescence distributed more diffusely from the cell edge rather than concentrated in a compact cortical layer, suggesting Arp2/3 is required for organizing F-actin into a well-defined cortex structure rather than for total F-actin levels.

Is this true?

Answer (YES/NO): NO